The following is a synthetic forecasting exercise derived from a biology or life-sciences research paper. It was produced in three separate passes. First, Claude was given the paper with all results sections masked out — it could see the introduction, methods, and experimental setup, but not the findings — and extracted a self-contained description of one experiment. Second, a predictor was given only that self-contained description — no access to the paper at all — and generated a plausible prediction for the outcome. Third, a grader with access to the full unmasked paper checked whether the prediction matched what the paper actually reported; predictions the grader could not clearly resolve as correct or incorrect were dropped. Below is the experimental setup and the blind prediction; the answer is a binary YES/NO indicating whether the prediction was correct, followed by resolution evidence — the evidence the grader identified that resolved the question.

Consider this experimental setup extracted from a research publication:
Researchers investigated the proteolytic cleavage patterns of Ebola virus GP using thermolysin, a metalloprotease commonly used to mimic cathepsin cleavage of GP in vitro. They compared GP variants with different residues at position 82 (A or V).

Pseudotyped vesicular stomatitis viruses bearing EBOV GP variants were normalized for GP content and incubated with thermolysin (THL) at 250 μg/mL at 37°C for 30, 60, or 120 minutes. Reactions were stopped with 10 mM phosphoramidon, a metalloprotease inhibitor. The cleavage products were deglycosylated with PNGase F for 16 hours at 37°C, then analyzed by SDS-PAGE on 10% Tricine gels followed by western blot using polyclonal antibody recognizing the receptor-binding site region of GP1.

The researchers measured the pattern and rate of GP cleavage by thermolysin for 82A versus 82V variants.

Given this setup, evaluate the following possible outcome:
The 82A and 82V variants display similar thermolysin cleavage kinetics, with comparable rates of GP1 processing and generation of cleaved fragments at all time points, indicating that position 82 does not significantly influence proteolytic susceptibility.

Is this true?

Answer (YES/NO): YES